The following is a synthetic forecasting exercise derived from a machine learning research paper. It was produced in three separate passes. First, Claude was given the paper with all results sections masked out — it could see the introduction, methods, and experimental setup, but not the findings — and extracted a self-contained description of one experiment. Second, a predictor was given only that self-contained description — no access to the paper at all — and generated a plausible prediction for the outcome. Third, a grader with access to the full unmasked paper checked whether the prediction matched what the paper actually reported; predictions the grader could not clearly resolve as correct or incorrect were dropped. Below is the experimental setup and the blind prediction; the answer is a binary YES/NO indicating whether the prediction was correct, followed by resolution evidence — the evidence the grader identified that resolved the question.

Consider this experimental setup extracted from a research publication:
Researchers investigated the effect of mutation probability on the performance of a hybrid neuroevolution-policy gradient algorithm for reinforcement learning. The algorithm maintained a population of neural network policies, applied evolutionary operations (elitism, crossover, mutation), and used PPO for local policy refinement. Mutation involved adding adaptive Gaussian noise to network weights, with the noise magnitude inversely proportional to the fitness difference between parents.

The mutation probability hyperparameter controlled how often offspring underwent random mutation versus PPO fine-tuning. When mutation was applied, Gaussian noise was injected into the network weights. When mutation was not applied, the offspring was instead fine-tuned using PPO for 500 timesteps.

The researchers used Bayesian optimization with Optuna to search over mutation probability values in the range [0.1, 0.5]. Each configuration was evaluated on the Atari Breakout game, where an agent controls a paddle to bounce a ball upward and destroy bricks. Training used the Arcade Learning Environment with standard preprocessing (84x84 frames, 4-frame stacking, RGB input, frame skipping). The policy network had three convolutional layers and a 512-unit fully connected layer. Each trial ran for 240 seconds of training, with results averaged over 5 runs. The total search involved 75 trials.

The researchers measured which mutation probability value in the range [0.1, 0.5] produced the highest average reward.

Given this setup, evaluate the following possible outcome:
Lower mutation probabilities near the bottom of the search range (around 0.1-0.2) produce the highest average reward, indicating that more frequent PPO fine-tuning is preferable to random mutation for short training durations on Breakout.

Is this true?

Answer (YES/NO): NO